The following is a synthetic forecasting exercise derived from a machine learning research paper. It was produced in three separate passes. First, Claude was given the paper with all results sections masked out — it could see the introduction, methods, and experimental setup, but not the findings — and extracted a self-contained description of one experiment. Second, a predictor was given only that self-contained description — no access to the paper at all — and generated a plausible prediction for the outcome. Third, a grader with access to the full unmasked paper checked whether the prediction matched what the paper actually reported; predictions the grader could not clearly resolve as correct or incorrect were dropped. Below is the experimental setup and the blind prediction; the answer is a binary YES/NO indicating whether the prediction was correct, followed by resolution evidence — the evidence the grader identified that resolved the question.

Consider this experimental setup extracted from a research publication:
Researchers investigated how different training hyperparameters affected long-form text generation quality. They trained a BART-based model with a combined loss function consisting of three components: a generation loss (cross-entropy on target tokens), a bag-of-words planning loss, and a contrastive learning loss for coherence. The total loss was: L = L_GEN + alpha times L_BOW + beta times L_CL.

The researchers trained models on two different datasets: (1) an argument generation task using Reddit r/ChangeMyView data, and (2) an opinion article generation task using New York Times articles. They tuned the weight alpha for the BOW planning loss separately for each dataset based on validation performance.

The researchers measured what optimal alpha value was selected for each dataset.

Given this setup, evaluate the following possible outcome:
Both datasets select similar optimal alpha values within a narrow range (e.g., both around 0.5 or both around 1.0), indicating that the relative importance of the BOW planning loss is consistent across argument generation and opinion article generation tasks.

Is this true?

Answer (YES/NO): NO